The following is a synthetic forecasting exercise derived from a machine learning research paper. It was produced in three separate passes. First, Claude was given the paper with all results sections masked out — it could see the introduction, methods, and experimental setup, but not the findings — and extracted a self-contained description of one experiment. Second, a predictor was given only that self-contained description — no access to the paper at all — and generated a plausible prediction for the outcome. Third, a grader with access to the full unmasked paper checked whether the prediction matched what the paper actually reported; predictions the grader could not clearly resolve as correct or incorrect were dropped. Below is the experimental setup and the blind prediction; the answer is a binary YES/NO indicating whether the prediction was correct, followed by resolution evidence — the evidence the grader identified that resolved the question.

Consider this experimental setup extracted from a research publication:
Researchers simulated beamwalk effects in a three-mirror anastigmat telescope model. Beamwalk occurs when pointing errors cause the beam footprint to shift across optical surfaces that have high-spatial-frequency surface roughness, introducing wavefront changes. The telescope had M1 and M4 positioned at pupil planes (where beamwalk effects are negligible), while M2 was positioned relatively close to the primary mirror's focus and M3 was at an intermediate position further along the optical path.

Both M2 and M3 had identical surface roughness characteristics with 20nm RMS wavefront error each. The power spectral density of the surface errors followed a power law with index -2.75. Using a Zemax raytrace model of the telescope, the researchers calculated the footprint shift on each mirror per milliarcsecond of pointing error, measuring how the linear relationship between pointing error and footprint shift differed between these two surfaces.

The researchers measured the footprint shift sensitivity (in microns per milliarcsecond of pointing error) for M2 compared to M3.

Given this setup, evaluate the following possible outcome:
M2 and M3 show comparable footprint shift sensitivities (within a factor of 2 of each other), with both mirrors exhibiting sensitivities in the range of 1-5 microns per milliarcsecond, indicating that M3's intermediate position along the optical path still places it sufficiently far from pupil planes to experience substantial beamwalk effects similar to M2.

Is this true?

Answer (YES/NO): NO